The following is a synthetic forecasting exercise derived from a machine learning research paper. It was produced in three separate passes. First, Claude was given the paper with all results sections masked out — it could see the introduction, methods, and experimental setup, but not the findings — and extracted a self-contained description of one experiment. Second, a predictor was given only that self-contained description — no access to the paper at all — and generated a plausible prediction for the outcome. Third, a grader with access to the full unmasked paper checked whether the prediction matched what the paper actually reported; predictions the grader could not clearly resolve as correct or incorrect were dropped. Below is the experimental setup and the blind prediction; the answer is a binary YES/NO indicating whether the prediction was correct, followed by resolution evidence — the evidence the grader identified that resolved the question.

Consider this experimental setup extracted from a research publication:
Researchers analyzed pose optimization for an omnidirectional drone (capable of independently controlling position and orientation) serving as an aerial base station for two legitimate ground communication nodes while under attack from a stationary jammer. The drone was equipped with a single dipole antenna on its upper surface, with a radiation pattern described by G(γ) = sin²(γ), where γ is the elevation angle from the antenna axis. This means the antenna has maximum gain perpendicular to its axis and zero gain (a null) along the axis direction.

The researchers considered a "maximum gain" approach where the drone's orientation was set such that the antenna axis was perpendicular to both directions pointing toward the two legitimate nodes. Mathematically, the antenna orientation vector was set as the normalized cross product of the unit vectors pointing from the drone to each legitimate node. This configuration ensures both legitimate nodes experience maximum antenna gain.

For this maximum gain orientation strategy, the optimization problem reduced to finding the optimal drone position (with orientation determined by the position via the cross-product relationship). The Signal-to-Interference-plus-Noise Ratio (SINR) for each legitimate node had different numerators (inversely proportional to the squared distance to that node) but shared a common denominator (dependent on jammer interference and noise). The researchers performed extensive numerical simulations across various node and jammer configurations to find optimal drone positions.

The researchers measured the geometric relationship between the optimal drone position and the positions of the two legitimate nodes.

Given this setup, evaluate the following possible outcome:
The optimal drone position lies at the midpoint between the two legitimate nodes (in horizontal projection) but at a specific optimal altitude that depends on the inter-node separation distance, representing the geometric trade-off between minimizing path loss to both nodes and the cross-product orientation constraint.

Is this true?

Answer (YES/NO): NO